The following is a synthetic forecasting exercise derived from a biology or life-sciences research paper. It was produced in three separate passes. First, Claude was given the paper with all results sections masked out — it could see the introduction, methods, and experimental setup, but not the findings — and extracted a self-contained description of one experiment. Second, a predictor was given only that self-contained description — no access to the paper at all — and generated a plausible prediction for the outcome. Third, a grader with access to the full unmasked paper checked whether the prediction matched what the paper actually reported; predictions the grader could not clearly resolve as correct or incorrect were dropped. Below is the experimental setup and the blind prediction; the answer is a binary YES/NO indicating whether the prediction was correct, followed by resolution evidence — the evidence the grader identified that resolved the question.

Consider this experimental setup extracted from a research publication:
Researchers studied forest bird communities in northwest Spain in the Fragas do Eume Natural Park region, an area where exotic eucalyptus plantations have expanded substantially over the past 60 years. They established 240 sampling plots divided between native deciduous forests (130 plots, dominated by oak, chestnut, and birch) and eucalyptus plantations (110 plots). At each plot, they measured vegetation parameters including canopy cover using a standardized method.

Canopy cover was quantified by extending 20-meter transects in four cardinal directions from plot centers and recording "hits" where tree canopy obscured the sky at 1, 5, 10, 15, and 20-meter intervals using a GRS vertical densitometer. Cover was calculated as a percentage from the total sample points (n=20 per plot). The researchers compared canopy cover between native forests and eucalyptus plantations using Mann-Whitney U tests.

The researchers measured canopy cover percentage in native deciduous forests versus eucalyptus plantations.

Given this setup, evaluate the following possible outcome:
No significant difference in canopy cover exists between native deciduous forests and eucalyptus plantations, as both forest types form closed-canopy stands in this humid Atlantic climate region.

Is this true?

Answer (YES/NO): NO